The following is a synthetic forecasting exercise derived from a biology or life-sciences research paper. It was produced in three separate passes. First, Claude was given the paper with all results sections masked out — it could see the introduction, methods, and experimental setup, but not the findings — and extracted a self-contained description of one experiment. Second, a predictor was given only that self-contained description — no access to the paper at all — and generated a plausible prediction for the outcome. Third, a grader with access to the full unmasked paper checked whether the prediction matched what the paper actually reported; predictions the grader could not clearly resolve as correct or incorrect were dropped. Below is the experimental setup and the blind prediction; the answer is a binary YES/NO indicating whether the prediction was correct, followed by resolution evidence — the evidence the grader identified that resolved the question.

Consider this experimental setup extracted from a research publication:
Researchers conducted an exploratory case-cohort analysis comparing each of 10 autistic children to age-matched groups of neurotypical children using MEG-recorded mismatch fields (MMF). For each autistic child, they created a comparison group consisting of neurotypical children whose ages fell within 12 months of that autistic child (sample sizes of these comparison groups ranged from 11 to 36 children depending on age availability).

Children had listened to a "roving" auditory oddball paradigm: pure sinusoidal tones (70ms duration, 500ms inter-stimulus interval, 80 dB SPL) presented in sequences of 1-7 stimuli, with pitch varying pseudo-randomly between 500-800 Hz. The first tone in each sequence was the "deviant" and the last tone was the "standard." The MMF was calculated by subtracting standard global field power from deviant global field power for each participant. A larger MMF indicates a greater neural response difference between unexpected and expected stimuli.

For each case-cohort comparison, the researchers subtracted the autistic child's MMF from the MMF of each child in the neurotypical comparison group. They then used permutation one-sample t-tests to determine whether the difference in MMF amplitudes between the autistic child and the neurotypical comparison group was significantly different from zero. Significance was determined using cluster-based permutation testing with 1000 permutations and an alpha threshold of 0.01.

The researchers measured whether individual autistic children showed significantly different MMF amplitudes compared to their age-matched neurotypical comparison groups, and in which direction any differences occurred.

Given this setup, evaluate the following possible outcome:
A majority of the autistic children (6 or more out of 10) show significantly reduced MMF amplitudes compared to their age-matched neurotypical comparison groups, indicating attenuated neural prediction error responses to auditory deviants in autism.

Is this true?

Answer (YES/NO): NO